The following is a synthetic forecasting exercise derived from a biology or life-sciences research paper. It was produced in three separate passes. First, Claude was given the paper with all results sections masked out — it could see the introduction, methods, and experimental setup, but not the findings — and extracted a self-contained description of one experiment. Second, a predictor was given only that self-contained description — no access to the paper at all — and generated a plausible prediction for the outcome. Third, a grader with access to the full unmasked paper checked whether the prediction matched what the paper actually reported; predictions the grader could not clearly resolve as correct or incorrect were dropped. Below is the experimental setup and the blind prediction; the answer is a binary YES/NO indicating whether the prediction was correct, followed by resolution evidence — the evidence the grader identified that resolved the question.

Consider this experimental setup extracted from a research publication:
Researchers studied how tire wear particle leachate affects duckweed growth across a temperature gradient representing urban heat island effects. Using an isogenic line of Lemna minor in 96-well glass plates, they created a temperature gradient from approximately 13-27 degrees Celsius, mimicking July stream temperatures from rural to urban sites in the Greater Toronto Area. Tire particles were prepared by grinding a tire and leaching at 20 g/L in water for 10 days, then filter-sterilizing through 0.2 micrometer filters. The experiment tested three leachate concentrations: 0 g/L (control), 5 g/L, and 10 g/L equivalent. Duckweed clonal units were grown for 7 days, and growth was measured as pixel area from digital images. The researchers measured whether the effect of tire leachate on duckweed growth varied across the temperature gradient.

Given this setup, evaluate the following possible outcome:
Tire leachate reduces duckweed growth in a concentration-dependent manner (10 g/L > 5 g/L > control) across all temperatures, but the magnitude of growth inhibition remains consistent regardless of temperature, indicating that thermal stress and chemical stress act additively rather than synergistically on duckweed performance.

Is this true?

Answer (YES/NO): NO